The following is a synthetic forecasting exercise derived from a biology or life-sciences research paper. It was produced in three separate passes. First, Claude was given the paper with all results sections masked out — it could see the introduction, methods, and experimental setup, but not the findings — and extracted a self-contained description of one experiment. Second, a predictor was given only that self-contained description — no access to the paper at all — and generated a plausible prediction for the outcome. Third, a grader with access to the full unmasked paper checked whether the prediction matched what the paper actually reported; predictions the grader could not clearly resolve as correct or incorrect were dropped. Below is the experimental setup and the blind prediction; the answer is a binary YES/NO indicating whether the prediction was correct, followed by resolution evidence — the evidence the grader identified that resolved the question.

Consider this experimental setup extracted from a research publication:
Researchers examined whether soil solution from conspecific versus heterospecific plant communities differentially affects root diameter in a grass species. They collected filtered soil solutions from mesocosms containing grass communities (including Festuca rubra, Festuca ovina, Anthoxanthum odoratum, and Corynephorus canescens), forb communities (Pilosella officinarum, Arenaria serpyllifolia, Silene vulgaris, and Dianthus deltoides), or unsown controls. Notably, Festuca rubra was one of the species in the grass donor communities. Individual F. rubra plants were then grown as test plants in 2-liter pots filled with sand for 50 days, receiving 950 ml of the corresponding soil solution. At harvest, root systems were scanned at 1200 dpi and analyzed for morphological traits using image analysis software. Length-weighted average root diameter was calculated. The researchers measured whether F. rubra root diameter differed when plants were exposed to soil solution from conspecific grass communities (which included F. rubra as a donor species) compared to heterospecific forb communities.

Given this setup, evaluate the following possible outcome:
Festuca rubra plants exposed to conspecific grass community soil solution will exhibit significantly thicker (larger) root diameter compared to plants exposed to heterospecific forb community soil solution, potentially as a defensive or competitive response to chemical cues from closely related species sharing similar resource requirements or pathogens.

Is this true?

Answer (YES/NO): NO